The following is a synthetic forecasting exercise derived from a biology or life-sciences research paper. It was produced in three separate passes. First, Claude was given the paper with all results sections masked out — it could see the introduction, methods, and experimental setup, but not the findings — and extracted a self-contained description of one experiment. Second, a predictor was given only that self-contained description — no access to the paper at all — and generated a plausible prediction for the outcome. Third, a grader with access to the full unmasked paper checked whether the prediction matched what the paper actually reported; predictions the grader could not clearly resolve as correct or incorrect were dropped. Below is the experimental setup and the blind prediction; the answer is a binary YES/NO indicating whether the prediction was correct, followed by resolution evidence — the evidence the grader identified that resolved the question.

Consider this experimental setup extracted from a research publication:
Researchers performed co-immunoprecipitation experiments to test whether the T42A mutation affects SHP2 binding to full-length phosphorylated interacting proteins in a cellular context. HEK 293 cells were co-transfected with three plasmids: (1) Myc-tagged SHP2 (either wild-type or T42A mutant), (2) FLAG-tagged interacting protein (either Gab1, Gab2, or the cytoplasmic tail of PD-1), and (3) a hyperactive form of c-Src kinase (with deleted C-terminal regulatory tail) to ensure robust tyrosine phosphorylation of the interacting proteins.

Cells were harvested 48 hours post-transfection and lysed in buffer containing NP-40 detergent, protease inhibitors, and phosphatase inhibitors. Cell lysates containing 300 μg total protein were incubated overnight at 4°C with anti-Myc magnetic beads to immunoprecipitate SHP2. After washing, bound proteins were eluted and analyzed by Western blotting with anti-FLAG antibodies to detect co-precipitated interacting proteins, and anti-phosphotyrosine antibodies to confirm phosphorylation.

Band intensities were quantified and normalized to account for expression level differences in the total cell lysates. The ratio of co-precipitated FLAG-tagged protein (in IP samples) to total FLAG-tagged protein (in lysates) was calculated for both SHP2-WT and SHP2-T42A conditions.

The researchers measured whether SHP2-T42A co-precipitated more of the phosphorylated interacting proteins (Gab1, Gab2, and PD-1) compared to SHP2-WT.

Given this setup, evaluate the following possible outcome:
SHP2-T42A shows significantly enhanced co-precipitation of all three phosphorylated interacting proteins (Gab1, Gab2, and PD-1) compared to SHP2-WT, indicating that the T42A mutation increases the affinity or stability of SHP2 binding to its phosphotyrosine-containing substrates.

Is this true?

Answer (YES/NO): YES